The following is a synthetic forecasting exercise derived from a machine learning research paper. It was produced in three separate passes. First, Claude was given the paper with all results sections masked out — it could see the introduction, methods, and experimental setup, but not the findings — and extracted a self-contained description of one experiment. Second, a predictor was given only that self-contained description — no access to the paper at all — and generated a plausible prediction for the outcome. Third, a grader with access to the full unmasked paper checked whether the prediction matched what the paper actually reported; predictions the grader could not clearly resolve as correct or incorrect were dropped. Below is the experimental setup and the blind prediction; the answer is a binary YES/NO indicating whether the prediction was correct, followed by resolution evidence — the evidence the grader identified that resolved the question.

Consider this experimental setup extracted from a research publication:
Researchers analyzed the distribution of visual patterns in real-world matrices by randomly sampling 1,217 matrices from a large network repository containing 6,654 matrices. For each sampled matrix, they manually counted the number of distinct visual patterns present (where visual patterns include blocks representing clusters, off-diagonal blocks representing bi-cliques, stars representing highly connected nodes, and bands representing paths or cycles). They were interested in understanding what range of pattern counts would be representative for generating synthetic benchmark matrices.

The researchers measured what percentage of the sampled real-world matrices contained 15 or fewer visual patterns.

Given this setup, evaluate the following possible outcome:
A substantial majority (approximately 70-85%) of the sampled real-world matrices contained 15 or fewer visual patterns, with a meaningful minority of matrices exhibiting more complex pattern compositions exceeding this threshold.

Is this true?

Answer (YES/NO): NO